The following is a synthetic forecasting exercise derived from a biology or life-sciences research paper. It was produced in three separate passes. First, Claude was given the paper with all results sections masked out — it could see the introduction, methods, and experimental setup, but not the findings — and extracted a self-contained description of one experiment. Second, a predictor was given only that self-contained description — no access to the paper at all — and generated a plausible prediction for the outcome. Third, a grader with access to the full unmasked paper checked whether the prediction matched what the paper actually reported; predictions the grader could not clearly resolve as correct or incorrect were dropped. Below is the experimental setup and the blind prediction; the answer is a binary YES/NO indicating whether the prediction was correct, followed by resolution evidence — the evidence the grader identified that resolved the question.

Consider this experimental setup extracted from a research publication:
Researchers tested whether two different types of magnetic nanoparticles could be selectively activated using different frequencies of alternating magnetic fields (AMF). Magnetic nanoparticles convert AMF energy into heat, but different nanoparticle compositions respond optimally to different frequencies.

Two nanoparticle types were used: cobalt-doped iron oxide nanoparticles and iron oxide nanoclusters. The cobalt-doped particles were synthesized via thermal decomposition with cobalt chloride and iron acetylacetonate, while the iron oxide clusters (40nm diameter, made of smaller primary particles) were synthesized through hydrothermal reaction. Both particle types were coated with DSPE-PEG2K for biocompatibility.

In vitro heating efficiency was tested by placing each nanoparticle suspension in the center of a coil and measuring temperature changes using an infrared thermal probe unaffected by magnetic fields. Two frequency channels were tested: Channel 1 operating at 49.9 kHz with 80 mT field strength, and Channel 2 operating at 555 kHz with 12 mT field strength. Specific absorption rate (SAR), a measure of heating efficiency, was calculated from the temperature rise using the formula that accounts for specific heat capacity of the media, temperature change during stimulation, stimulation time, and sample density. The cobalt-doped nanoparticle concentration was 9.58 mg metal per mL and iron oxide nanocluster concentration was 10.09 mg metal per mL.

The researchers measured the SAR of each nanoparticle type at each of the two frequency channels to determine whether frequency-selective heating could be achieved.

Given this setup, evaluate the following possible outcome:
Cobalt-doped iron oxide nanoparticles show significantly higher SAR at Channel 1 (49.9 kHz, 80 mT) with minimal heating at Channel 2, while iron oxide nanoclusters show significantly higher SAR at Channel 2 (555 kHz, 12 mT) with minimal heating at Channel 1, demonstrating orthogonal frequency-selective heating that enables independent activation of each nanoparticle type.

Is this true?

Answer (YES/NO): YES